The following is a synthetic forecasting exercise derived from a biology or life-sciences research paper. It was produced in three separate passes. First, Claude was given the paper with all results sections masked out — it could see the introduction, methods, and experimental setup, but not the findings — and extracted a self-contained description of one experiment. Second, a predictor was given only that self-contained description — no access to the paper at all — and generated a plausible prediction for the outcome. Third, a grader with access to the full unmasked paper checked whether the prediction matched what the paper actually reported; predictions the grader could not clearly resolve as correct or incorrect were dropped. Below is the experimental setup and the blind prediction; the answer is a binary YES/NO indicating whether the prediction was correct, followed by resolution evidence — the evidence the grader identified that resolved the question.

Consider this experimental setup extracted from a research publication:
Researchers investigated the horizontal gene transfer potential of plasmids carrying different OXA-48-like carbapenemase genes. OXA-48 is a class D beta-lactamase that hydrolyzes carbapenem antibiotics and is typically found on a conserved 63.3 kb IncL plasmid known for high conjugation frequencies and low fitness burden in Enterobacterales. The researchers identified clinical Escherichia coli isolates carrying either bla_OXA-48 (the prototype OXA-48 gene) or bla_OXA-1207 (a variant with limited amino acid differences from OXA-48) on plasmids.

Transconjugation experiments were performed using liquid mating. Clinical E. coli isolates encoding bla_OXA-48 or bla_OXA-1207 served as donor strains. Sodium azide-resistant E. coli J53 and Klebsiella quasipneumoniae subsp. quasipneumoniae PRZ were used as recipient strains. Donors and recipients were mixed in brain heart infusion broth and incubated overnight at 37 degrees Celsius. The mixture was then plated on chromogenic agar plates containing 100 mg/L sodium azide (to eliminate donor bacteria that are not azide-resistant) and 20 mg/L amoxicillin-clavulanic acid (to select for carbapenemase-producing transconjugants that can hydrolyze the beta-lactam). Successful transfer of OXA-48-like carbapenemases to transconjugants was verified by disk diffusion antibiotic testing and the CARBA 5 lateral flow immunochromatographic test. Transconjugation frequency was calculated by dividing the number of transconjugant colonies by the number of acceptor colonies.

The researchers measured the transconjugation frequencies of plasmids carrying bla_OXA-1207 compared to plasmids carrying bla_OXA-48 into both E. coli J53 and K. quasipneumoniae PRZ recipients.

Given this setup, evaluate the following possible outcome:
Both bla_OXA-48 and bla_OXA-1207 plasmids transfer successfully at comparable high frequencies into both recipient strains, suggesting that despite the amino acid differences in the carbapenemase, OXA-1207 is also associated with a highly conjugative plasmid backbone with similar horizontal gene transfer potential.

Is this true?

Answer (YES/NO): NO